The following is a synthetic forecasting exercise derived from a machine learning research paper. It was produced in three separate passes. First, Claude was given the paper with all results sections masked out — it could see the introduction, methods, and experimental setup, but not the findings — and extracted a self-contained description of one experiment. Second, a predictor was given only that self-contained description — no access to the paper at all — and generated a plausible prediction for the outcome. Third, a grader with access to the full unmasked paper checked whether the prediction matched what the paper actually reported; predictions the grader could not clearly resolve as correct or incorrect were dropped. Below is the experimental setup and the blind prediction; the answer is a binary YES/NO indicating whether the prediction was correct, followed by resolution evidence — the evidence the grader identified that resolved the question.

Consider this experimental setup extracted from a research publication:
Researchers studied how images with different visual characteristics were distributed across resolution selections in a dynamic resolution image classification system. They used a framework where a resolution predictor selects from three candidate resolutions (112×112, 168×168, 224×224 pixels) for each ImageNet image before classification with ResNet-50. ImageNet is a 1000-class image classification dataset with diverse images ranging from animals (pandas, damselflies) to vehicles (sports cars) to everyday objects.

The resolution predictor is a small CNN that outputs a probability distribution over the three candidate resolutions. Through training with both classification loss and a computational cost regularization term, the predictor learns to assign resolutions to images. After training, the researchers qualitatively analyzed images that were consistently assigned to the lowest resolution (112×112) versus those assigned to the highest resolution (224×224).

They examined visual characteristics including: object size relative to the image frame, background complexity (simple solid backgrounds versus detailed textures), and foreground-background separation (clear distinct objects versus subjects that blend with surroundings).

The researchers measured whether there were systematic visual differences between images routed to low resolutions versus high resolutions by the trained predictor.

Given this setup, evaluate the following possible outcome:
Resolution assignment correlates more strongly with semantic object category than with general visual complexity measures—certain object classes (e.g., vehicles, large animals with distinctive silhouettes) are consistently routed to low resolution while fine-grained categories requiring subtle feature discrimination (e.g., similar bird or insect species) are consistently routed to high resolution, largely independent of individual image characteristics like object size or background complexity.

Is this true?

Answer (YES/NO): NO